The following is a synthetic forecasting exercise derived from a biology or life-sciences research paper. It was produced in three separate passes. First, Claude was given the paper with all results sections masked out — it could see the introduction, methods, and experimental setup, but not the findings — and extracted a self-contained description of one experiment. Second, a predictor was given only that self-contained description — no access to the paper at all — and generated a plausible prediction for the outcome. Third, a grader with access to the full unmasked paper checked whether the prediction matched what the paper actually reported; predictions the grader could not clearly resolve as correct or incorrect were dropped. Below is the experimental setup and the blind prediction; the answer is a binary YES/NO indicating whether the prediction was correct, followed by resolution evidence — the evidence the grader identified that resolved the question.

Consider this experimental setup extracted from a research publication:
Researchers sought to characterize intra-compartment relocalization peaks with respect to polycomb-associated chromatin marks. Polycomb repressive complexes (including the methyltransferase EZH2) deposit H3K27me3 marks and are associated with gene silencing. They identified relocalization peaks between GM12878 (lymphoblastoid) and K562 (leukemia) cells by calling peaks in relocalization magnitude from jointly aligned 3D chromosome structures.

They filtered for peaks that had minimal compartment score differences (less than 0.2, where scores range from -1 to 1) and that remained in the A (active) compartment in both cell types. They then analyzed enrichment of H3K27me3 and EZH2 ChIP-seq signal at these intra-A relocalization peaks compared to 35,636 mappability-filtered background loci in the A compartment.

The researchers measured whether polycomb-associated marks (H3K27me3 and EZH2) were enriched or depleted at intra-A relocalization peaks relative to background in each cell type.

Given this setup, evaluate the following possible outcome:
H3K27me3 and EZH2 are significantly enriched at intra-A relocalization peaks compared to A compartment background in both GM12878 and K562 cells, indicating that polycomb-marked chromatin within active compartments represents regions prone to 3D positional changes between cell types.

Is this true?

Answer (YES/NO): YES